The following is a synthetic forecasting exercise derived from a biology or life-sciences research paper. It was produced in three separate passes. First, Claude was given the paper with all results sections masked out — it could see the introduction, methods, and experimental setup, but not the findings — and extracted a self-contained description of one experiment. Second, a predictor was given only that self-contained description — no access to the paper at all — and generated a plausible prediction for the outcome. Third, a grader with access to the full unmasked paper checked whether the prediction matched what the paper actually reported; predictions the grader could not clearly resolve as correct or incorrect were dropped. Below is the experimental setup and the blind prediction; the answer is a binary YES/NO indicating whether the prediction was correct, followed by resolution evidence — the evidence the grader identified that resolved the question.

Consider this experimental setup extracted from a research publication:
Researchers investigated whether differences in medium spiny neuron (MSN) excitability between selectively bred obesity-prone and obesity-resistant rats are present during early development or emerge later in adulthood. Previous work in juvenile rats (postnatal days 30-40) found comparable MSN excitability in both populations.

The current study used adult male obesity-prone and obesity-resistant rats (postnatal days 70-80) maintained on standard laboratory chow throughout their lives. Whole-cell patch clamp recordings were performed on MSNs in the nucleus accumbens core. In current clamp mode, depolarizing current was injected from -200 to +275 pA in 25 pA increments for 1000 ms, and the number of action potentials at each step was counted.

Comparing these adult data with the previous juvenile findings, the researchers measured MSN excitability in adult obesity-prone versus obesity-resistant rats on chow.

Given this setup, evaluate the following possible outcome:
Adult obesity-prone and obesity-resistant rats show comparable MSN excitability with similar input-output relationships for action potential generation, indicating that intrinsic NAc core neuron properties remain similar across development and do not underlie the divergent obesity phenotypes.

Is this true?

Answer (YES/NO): NO